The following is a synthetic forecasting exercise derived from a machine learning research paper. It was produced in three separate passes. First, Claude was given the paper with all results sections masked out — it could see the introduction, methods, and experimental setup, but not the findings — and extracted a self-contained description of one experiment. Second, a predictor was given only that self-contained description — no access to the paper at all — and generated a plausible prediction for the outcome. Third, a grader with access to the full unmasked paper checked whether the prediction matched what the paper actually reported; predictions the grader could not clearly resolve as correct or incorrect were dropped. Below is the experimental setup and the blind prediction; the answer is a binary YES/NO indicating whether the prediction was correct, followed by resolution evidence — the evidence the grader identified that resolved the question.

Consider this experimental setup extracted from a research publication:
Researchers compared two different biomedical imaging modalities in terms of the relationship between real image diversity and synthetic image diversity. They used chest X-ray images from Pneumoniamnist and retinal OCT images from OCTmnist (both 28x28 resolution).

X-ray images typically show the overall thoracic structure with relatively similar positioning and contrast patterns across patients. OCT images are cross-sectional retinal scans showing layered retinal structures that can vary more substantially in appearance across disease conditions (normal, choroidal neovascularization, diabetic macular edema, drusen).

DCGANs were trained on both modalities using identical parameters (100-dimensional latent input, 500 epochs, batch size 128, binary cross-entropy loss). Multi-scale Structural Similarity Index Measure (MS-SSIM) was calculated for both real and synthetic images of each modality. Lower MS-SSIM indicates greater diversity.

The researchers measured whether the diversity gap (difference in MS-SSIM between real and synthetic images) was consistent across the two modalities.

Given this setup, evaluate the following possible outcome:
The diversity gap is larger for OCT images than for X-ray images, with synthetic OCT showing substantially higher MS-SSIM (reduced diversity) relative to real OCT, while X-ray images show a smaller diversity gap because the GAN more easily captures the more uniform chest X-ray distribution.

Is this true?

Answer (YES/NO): NO